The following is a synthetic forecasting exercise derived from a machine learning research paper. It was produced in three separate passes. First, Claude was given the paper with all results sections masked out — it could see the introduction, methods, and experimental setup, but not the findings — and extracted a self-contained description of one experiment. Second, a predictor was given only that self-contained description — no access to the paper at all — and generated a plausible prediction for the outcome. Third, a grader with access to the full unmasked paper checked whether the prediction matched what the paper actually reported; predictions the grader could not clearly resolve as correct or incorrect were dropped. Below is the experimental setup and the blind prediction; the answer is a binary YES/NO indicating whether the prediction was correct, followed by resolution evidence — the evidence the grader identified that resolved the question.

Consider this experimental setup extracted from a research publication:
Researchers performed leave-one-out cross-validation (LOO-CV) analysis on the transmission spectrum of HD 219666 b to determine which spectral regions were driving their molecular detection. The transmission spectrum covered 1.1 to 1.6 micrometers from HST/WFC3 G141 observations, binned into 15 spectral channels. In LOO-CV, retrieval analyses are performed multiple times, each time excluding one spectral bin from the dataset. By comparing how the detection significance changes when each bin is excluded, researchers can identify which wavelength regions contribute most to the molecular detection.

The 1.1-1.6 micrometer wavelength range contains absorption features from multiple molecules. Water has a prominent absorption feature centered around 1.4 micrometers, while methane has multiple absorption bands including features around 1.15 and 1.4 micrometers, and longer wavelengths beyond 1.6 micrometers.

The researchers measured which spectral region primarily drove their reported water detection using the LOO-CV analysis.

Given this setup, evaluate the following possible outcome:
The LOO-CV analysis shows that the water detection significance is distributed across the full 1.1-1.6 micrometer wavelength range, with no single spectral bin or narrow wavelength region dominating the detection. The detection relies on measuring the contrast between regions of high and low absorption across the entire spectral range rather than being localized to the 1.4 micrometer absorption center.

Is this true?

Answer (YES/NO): NO